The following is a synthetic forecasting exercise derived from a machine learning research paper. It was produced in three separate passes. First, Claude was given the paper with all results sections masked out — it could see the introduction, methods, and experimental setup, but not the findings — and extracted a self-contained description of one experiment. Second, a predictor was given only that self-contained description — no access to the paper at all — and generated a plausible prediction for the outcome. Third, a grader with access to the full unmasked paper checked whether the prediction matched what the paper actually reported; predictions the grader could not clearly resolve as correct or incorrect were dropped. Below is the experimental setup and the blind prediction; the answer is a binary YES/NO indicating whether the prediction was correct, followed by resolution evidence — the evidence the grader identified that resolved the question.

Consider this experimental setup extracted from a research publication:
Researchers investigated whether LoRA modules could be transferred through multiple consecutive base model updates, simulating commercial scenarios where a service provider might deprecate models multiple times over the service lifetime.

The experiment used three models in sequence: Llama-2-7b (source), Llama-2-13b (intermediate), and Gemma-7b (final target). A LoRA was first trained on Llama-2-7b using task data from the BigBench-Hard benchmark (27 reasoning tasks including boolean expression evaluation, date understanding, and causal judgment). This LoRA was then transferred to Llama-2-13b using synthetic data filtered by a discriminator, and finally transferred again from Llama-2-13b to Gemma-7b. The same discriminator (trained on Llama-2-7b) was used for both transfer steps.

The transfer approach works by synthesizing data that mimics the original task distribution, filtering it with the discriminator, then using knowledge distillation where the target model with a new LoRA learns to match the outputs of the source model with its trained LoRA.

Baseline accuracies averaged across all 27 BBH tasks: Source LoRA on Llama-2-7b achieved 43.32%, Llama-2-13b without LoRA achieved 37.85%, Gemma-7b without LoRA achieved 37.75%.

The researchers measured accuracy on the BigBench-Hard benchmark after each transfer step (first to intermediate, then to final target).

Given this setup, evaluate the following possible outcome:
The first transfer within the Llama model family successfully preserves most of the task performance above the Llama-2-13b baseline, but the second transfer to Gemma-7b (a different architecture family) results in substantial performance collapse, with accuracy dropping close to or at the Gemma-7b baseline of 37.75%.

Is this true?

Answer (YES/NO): NO